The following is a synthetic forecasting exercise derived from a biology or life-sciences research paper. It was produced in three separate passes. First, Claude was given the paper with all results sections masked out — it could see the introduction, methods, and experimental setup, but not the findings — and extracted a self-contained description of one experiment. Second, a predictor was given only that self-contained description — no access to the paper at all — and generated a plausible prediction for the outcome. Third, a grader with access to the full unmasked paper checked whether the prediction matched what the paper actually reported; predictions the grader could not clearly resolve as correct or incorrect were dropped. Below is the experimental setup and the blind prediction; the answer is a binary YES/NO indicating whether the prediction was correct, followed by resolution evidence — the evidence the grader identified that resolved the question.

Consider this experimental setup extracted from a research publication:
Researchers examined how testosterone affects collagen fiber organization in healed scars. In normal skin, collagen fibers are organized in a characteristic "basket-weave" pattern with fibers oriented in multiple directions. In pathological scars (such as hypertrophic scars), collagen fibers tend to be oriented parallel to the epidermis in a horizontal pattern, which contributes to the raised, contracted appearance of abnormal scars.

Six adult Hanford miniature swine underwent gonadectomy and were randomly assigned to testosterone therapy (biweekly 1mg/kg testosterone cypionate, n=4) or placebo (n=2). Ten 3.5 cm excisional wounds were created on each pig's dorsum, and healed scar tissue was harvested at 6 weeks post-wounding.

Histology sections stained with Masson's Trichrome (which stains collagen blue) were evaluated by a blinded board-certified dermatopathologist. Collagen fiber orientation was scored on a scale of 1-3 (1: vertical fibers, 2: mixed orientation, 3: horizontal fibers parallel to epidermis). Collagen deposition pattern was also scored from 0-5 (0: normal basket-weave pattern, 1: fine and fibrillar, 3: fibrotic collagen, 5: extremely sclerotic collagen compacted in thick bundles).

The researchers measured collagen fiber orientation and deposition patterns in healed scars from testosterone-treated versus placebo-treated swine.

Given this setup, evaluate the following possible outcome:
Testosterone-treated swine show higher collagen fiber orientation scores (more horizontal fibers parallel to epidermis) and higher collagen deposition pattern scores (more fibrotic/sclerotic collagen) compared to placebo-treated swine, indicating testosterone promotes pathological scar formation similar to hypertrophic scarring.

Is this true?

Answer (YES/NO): NO